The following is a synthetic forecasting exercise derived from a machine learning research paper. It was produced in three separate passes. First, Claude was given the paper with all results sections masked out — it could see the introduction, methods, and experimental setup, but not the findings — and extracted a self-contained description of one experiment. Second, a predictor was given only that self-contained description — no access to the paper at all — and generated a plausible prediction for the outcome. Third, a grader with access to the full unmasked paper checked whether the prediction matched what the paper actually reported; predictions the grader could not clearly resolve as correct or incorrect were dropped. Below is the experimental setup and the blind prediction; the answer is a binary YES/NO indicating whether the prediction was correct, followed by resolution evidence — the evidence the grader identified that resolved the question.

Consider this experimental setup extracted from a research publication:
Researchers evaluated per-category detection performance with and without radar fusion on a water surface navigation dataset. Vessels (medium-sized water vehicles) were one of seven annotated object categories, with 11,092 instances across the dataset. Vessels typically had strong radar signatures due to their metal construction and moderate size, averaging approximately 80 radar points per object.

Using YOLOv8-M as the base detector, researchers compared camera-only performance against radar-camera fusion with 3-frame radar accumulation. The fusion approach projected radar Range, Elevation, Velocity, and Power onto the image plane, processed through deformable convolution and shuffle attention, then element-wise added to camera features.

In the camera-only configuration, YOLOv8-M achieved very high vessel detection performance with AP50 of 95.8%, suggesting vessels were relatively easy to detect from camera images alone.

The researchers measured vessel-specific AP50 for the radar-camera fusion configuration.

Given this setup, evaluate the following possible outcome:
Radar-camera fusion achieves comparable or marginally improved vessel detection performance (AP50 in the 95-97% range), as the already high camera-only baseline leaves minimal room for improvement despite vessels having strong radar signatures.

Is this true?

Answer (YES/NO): YES